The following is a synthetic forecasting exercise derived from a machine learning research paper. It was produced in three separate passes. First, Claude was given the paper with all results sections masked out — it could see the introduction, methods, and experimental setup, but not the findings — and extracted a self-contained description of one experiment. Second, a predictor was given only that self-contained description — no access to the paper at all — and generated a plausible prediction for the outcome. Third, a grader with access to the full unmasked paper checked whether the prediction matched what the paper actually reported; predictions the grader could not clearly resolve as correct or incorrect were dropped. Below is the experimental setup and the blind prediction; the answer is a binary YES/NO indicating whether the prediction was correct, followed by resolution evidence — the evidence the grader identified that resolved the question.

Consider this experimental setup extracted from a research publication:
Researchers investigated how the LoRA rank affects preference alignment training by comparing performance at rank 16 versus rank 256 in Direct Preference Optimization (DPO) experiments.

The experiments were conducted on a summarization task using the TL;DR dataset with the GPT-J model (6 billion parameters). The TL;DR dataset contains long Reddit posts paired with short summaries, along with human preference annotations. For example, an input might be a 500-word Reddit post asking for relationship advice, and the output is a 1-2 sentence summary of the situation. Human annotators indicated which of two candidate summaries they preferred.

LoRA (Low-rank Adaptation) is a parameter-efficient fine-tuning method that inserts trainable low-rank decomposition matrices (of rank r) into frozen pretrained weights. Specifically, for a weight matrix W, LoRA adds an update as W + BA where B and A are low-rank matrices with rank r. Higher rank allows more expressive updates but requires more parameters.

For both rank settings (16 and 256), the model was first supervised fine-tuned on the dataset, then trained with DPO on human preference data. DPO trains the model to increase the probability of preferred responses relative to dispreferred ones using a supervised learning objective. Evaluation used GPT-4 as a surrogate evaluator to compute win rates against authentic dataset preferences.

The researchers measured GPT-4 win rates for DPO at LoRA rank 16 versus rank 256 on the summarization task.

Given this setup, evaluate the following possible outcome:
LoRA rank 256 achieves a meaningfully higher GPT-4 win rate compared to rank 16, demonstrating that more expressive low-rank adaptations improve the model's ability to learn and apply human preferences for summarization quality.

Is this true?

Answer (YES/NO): NO